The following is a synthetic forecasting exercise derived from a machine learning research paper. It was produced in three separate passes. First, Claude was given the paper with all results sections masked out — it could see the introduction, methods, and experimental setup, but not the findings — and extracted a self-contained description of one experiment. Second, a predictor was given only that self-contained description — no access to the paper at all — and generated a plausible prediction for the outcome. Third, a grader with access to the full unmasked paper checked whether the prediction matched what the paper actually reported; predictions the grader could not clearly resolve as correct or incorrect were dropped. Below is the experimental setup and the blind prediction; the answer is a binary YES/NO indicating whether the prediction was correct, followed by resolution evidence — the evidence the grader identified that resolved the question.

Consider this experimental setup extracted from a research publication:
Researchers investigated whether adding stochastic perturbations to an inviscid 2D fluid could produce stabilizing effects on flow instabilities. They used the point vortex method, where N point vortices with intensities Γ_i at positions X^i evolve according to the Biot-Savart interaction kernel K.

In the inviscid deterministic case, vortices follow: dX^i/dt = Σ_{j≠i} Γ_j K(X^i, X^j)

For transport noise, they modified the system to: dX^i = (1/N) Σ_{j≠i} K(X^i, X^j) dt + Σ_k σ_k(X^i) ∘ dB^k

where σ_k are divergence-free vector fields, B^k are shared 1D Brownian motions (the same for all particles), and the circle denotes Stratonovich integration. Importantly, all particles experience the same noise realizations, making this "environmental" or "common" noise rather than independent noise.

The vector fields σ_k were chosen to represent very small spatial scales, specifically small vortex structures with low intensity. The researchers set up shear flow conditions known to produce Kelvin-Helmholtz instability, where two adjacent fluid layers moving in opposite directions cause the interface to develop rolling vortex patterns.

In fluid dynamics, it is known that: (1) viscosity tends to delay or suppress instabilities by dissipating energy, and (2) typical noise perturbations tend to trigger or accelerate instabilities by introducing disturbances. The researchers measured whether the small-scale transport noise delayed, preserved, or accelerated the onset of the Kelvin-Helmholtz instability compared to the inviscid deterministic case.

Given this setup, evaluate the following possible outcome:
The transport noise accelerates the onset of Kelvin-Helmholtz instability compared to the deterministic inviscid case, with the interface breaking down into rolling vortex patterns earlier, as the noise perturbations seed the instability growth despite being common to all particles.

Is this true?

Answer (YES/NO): NO